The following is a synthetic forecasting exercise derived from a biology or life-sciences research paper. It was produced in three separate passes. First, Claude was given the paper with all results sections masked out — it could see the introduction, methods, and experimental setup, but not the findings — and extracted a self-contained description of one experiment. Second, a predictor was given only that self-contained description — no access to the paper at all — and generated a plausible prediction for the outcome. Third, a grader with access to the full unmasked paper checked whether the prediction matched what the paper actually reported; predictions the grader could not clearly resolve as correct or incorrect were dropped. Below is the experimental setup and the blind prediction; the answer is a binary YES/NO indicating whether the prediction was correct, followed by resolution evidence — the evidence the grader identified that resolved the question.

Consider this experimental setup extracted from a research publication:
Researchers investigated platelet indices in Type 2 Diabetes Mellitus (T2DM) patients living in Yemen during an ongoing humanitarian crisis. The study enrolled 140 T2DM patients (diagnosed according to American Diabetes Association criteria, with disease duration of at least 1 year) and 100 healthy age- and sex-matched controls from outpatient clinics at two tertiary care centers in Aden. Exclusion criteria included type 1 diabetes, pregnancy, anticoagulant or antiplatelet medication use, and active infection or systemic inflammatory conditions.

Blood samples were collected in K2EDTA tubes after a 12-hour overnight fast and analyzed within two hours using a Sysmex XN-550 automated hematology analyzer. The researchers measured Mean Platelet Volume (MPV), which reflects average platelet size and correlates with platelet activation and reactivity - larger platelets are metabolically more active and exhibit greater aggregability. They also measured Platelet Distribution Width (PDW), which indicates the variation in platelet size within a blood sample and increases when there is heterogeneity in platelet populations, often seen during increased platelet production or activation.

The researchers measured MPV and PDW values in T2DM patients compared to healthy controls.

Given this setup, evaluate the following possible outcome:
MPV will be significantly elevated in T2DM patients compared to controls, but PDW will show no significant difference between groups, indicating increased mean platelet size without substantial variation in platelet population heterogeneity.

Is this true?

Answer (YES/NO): NO